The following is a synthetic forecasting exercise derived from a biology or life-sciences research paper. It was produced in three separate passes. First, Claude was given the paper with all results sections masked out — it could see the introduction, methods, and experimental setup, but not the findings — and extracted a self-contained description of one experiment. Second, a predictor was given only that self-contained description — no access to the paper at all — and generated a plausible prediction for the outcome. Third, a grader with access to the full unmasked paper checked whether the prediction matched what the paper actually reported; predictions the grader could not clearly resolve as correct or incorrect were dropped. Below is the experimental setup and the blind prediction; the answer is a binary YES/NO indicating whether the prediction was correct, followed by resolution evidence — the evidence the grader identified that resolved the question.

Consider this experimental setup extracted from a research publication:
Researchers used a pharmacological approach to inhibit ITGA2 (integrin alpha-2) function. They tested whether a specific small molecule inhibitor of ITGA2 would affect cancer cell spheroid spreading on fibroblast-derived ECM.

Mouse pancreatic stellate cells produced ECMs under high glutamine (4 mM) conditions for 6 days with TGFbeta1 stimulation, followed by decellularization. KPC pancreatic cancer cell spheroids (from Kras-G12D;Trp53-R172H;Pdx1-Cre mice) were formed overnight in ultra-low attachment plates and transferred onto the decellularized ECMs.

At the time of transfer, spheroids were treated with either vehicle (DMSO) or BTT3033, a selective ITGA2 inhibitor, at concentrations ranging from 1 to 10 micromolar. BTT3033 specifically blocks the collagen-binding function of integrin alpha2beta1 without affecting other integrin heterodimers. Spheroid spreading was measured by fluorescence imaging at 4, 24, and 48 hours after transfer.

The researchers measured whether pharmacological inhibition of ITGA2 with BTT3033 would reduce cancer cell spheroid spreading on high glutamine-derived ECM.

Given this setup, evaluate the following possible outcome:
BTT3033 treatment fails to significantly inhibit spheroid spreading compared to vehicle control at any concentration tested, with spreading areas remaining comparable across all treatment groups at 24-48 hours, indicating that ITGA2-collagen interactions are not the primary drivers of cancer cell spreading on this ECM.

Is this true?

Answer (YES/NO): NO